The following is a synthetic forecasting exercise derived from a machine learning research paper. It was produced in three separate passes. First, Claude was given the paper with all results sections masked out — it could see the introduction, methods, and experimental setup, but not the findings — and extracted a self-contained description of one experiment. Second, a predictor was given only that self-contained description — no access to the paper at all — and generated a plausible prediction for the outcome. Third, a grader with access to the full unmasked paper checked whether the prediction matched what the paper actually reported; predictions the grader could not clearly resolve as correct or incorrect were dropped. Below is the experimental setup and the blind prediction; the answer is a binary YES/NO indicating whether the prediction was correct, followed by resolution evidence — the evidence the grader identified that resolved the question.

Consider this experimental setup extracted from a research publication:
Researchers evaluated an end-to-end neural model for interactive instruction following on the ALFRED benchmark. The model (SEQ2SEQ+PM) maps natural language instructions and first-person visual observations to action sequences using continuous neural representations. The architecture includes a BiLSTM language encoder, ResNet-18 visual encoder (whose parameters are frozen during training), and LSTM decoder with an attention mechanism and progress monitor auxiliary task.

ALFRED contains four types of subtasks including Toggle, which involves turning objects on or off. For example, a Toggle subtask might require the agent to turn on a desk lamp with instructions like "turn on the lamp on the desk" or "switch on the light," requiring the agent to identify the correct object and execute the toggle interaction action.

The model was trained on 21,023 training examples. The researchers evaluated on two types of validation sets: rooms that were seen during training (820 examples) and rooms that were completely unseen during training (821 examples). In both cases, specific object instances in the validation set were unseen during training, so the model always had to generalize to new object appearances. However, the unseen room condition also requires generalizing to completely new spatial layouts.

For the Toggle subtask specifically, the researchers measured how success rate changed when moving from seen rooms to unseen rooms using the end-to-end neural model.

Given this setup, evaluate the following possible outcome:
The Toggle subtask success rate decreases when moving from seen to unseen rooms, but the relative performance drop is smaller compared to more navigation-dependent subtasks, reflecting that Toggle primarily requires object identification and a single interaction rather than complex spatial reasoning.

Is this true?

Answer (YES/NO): NO